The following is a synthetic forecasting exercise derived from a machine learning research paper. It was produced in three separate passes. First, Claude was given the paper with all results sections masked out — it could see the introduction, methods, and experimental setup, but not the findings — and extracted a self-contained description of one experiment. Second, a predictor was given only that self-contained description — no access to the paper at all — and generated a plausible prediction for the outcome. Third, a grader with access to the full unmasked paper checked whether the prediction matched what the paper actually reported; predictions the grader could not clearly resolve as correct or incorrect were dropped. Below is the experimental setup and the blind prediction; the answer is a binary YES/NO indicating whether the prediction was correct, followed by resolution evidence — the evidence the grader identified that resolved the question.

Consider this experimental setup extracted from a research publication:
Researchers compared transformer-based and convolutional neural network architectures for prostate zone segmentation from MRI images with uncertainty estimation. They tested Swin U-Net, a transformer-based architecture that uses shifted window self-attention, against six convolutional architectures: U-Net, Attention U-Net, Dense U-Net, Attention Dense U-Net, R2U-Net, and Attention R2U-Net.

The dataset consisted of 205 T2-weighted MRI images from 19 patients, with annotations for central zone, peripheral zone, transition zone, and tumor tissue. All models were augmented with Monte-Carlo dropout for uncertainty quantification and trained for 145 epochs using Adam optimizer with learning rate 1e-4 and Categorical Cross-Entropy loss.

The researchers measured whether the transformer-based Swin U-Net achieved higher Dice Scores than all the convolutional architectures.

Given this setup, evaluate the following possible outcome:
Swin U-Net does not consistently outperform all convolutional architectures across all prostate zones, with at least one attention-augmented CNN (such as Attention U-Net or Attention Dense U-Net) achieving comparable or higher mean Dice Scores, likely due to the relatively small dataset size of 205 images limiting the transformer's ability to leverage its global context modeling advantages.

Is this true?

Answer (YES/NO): YES